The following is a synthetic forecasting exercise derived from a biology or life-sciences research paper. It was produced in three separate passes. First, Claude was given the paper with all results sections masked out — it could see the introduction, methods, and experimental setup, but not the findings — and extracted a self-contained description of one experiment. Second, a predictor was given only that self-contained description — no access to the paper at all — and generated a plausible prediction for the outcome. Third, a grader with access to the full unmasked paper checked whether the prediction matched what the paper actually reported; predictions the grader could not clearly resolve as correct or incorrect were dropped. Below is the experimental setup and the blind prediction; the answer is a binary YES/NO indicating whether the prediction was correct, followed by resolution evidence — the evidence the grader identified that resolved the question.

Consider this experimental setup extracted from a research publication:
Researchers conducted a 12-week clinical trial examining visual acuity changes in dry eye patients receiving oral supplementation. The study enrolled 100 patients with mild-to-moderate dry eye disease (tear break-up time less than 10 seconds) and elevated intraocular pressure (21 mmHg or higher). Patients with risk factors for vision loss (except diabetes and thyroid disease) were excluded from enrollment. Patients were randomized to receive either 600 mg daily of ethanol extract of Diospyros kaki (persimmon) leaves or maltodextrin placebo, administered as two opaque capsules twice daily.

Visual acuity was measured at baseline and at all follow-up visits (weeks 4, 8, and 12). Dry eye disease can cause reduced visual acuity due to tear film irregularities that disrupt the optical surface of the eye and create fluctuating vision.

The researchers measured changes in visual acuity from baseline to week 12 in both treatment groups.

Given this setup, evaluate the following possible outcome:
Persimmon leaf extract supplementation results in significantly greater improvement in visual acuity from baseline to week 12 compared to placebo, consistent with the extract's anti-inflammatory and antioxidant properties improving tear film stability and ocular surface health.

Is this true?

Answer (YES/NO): NO